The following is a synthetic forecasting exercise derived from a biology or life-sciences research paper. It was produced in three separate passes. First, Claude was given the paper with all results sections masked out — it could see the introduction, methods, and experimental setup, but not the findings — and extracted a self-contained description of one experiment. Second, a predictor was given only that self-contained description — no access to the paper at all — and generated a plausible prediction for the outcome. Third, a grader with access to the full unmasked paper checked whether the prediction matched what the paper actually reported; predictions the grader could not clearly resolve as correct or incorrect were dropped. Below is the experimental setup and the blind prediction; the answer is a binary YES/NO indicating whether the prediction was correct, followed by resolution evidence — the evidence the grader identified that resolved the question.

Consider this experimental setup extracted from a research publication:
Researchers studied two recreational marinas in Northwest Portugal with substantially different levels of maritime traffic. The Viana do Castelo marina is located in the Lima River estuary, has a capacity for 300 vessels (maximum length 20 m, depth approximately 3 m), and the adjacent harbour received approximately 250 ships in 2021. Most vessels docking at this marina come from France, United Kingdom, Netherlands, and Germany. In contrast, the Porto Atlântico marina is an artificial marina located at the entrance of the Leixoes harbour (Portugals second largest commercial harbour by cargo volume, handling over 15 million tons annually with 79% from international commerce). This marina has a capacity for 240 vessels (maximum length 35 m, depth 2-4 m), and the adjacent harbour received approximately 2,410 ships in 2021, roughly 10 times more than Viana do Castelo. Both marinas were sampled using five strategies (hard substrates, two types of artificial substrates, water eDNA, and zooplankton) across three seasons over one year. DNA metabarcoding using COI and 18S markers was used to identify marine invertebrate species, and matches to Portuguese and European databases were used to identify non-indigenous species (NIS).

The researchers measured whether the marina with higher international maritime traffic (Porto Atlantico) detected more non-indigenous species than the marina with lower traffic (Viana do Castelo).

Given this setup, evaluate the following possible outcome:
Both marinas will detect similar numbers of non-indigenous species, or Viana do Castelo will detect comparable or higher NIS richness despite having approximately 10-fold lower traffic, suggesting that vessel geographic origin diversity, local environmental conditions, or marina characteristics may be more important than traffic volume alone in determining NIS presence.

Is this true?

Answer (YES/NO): YES